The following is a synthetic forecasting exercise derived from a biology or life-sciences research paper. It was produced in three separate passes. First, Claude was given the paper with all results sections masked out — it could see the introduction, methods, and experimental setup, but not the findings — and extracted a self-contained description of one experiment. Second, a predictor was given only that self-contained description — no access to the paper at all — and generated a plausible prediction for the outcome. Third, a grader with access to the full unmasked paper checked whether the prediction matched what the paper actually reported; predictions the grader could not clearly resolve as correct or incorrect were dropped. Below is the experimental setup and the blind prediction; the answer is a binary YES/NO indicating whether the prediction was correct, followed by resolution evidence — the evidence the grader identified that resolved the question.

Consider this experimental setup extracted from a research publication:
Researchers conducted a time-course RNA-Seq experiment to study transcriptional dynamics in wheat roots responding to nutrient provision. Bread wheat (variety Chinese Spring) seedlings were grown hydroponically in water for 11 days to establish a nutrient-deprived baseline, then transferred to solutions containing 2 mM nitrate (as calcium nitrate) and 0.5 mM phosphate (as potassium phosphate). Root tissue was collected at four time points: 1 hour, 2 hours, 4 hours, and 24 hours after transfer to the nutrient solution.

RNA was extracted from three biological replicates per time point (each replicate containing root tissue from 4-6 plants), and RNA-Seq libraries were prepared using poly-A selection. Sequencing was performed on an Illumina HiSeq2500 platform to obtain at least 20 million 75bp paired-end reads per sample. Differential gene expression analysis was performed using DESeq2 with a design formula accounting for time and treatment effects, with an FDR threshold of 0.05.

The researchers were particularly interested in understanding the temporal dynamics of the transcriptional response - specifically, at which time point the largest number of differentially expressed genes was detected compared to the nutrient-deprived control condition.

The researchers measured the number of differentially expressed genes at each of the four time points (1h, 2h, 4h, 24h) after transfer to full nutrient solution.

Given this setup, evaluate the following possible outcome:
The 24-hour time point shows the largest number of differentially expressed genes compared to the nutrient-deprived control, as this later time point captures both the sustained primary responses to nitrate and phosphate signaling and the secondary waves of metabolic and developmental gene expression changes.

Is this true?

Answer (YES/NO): YES